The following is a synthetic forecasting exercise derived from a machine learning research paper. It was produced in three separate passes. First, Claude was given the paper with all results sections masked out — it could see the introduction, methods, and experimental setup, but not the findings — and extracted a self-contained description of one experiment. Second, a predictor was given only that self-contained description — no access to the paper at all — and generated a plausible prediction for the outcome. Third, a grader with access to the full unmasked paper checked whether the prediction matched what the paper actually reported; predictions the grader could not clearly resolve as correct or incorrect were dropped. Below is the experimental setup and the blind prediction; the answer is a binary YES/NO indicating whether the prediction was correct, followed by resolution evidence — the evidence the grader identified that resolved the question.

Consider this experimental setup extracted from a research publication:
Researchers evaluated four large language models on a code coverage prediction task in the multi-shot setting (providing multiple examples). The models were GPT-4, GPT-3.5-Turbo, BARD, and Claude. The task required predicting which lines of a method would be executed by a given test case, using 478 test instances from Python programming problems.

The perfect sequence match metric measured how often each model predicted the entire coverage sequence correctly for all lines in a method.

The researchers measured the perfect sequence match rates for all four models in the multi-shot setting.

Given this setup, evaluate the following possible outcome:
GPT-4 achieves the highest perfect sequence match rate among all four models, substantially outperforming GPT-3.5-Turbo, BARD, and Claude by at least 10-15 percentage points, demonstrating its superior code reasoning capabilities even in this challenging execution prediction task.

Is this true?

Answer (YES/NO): NO